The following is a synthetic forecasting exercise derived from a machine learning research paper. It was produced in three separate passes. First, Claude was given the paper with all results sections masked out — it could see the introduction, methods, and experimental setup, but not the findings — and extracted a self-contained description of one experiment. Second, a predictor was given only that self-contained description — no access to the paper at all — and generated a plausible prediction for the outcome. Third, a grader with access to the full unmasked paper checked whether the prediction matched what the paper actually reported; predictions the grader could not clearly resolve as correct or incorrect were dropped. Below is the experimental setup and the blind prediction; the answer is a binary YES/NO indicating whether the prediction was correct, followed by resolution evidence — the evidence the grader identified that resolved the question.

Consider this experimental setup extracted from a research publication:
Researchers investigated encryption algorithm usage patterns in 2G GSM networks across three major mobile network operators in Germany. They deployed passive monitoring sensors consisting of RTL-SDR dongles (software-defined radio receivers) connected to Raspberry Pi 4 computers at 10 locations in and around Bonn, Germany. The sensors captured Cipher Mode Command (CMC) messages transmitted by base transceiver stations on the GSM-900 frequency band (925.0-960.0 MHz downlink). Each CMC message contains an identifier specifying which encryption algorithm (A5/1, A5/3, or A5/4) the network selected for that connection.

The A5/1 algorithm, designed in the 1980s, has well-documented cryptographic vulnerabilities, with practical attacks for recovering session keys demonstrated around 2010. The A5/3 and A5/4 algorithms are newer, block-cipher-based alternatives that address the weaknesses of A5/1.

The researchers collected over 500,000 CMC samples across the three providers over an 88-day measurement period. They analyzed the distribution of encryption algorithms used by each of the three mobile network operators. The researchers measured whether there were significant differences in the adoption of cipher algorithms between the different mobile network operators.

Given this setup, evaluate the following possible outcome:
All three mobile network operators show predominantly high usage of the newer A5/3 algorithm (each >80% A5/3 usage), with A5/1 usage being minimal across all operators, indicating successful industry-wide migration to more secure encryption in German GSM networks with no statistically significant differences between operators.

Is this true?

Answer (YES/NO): NO